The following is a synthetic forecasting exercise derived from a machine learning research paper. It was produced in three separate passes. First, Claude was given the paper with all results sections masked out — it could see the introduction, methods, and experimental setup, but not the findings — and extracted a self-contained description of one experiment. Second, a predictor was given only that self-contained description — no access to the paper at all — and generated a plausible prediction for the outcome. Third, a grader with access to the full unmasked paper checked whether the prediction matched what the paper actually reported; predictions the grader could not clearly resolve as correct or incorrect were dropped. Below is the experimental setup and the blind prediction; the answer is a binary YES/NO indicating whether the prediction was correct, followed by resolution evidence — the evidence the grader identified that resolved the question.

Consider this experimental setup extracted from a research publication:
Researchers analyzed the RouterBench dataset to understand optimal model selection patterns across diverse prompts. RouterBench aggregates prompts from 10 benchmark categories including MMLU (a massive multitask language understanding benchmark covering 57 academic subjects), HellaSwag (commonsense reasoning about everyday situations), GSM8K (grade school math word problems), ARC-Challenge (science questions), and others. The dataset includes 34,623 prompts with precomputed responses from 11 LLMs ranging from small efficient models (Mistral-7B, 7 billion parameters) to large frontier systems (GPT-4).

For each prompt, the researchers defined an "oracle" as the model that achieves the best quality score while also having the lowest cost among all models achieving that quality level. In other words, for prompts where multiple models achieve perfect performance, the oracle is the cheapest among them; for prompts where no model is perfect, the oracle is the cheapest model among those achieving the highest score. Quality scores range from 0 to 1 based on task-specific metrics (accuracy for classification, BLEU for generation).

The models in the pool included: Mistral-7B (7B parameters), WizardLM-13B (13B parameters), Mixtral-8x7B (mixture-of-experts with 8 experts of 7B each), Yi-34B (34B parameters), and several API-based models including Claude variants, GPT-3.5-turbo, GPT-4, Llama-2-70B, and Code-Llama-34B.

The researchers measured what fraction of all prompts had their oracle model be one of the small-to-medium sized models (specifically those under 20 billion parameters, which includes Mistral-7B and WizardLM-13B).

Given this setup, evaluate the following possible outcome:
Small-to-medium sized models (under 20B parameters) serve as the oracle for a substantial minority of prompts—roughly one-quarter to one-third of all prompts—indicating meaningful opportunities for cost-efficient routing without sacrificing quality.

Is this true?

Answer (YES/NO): NO